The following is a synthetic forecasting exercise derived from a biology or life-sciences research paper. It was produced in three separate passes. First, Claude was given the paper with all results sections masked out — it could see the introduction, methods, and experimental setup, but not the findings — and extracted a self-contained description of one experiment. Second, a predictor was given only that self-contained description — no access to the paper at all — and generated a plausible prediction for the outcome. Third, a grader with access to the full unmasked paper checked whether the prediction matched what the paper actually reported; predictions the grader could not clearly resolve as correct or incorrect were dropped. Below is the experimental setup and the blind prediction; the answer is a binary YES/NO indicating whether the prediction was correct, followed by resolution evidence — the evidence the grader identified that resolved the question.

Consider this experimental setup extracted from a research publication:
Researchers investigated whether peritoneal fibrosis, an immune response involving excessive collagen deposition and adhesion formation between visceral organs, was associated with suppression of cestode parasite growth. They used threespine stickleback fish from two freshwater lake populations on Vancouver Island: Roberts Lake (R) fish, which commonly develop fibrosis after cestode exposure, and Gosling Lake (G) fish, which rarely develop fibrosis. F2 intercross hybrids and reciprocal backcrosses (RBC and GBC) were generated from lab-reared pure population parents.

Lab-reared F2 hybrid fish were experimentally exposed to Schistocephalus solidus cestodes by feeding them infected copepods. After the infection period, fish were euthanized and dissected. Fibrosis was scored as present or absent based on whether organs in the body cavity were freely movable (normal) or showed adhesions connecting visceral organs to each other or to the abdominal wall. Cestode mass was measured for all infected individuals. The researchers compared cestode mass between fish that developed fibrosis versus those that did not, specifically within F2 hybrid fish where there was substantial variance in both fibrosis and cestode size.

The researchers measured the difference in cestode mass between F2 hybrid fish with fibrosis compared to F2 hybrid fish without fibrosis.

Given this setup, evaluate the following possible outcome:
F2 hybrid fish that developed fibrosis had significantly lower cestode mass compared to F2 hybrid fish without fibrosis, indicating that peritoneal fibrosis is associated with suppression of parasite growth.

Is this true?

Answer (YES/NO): YES